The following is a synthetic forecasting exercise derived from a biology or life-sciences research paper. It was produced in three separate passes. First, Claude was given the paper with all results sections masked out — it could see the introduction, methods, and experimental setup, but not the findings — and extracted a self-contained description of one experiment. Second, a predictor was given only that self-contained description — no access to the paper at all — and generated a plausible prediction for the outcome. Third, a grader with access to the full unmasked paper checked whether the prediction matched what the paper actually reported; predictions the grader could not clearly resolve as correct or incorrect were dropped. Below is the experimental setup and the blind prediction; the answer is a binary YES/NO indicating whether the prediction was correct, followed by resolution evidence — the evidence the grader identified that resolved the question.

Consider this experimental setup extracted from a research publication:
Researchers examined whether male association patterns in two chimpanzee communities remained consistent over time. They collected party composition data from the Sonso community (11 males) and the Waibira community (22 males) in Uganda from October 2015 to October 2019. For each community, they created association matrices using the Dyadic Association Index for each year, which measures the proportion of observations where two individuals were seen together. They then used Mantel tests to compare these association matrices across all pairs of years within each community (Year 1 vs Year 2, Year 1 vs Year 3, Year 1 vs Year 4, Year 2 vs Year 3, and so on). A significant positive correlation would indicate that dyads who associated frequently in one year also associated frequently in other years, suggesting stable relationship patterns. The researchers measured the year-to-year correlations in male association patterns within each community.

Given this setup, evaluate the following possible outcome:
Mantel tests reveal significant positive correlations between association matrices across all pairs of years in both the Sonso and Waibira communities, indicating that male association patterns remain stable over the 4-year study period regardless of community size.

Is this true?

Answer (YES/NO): YES